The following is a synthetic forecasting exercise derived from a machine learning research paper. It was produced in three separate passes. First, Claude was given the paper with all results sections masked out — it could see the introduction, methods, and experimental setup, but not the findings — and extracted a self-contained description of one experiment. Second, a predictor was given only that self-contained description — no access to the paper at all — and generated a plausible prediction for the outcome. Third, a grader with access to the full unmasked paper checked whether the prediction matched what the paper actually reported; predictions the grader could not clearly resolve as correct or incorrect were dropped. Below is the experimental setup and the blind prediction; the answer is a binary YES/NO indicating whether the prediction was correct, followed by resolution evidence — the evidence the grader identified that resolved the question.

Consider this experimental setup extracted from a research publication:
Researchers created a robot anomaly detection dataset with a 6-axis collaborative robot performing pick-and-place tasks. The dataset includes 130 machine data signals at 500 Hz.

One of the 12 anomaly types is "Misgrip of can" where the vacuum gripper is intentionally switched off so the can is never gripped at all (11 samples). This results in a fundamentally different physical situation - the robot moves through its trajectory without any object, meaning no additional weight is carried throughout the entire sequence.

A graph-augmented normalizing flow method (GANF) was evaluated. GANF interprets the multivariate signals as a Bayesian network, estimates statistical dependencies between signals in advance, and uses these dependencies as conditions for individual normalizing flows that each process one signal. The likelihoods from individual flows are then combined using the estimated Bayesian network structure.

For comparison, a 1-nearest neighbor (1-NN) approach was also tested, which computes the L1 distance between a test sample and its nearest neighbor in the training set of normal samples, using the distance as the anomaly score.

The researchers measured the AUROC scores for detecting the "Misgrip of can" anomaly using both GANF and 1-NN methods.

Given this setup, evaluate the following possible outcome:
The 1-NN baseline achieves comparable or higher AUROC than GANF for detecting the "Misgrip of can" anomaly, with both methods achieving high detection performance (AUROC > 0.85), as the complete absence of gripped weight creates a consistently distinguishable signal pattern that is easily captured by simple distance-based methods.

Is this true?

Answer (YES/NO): NO